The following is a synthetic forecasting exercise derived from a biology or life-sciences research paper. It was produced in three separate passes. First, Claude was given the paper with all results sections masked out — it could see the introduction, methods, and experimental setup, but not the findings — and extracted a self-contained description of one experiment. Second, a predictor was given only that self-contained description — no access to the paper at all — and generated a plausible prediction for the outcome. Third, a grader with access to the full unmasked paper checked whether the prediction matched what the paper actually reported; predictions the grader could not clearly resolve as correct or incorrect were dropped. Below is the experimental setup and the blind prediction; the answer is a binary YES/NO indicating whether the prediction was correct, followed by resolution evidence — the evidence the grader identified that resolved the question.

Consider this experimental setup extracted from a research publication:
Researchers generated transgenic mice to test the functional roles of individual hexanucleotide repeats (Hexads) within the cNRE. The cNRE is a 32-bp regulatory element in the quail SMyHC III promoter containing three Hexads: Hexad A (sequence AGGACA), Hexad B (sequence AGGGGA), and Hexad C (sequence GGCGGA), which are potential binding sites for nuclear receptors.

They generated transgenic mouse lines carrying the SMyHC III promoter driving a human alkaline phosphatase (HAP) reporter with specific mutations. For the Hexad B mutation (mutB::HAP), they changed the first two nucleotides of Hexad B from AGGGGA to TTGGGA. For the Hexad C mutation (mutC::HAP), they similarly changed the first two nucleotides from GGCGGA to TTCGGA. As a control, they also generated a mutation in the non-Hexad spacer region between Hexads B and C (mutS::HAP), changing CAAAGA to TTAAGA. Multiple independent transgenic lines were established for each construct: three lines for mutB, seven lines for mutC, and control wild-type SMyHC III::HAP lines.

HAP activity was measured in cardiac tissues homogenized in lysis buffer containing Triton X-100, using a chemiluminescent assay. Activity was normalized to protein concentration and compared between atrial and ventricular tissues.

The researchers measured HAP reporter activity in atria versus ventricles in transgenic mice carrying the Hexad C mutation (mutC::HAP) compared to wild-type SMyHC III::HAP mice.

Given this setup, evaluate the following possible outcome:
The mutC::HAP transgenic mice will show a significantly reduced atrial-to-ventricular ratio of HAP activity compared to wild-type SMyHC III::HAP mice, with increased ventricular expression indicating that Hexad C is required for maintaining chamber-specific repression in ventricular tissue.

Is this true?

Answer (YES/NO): NO